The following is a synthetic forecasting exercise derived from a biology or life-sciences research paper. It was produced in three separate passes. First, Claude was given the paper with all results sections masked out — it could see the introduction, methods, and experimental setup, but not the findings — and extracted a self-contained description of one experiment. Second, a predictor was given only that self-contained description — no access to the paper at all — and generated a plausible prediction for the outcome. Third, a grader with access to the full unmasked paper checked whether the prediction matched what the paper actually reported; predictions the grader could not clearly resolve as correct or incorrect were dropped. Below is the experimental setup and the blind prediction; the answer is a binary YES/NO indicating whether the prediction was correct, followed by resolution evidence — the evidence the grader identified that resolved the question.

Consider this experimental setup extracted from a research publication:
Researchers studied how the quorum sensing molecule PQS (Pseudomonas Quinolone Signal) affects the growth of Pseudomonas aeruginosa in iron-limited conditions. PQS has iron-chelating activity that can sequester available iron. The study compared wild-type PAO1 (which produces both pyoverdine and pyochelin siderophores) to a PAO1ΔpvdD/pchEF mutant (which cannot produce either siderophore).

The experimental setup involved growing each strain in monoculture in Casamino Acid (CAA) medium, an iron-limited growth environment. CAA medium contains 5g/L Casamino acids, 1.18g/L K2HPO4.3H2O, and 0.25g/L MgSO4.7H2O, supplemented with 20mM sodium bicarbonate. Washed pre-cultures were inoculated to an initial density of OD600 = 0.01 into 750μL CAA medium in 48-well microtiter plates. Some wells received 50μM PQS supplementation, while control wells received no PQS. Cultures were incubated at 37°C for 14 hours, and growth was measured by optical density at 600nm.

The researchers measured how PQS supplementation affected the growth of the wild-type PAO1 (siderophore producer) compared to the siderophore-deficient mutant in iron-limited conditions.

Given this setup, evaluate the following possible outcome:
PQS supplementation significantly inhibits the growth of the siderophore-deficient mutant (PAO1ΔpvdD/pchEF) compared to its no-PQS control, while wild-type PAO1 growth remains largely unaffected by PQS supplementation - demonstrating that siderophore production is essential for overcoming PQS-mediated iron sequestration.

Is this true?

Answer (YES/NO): NO